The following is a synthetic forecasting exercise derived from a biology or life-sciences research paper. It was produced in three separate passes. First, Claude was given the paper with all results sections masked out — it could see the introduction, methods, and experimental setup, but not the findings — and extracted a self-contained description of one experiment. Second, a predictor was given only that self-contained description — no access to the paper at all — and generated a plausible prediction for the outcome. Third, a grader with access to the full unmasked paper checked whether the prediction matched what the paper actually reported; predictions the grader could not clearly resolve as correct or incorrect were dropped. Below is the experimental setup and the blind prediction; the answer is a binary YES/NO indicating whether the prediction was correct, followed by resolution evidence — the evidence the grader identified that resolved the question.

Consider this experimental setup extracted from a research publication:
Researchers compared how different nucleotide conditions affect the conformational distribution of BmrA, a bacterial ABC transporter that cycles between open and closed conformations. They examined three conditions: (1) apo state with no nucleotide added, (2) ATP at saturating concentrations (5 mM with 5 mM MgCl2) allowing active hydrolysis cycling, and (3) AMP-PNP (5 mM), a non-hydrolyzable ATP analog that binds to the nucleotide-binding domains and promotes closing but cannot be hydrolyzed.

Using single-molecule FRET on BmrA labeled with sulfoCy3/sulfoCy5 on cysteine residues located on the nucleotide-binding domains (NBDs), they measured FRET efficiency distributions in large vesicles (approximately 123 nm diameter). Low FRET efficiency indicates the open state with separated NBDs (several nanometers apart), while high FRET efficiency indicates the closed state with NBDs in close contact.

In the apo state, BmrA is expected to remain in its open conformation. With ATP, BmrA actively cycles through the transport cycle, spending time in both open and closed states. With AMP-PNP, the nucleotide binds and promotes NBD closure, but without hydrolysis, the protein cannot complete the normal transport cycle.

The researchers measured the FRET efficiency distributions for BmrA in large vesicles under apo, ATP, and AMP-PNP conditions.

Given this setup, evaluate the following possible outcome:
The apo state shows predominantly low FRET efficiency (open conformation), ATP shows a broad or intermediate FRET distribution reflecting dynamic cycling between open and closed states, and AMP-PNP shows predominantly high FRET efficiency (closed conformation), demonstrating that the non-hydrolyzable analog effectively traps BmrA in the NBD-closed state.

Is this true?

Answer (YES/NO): NO